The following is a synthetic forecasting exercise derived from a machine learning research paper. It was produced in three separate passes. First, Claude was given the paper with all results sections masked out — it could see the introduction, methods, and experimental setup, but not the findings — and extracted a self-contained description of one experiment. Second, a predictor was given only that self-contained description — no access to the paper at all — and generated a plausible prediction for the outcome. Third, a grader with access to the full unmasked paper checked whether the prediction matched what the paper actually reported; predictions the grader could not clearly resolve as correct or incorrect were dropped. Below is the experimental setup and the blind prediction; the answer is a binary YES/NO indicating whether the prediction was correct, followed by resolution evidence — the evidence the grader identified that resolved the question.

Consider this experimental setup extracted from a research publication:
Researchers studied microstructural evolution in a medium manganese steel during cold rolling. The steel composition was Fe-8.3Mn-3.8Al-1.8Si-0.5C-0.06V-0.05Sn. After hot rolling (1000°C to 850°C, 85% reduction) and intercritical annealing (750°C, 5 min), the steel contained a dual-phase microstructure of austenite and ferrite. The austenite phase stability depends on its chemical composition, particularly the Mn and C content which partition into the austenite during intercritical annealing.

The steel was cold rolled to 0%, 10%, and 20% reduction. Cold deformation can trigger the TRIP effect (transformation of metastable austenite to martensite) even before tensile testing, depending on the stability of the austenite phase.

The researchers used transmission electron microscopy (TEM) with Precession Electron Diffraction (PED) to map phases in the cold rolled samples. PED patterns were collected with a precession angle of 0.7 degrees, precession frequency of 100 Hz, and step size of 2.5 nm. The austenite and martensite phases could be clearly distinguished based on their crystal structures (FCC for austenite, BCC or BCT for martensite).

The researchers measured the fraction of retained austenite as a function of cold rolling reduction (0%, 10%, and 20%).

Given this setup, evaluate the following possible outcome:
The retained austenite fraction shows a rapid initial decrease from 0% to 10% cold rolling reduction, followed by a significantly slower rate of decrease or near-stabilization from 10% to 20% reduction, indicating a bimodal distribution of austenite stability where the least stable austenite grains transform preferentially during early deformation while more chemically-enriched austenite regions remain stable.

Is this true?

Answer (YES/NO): NO